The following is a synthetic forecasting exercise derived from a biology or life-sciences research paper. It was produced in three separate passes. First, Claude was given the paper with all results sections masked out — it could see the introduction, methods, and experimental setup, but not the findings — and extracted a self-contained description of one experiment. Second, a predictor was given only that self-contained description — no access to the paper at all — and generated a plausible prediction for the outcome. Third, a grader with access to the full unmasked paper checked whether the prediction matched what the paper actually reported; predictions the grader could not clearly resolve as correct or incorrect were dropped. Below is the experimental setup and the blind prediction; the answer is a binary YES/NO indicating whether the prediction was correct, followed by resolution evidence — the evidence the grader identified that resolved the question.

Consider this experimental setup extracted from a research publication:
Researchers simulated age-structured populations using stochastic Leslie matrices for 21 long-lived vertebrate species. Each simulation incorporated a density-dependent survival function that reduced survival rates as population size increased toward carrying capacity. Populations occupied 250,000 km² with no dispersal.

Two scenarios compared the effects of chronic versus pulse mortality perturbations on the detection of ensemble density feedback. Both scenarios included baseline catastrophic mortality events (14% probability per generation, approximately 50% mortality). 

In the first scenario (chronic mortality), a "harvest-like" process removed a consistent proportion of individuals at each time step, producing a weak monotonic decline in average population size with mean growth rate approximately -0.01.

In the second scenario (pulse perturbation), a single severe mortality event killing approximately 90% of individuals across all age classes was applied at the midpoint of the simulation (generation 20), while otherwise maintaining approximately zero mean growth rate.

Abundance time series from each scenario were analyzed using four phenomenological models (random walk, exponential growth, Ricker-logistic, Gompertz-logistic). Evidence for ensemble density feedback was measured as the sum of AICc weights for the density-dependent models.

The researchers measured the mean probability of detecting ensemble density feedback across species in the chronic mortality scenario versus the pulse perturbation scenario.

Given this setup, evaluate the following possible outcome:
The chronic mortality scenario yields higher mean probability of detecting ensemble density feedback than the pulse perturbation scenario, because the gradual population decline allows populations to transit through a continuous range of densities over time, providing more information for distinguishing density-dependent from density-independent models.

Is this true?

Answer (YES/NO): NO